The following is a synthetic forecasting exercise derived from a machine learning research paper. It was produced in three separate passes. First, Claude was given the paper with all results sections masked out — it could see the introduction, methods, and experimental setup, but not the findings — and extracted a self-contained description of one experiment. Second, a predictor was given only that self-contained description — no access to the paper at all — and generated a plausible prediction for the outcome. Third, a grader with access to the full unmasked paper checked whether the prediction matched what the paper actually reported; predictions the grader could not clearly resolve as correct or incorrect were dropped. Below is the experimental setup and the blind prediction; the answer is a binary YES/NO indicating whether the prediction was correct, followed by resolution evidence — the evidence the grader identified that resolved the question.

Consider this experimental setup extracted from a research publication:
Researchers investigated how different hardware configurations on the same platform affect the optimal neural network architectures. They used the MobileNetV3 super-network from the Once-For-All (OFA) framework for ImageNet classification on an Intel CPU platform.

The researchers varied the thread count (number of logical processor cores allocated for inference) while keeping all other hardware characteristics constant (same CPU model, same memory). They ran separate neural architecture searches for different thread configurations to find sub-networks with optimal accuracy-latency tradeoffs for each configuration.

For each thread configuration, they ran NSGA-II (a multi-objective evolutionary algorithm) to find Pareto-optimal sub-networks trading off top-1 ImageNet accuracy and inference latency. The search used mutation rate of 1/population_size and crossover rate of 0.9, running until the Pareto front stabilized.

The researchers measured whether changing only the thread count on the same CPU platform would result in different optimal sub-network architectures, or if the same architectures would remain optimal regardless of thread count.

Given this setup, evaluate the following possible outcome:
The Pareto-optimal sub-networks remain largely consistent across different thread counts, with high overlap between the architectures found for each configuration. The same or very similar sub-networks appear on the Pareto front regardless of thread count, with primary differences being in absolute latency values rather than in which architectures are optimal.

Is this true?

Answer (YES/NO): NO